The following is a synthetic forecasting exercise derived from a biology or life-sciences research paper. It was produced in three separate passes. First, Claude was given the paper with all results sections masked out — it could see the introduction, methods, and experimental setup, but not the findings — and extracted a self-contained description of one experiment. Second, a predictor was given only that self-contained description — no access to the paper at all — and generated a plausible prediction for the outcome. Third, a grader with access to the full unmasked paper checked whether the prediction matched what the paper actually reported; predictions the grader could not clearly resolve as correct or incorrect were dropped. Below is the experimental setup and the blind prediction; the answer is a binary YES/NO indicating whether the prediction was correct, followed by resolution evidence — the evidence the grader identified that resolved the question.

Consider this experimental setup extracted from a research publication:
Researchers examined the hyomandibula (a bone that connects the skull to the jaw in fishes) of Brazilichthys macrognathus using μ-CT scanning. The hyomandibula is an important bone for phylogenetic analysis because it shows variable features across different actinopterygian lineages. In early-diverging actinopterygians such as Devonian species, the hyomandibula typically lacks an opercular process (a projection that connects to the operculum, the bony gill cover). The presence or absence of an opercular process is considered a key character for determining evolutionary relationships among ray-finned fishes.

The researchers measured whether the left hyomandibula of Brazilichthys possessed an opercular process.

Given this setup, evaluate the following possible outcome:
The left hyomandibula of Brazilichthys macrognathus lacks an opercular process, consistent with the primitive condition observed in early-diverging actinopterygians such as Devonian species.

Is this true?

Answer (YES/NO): NO